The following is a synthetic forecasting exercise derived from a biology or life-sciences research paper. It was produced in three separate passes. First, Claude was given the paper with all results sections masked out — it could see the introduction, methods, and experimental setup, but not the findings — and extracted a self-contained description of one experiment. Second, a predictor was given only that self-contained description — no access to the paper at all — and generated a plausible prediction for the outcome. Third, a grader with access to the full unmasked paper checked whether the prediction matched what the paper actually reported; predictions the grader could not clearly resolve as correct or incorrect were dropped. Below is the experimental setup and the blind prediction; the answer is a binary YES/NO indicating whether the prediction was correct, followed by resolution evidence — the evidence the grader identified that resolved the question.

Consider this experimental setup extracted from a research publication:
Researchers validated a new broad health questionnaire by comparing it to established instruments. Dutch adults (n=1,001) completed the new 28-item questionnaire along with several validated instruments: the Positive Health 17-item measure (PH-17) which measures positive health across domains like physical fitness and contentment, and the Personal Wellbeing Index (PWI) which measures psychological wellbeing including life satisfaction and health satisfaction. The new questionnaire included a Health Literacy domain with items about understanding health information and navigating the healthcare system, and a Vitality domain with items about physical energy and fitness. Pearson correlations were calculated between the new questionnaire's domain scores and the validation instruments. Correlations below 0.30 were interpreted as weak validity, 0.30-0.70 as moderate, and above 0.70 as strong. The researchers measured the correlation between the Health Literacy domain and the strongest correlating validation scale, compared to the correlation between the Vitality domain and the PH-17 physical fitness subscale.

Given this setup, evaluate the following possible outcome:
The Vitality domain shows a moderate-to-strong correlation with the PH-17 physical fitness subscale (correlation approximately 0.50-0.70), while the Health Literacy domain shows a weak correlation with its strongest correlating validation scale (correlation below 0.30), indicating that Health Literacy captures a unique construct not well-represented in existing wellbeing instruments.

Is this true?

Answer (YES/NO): NO